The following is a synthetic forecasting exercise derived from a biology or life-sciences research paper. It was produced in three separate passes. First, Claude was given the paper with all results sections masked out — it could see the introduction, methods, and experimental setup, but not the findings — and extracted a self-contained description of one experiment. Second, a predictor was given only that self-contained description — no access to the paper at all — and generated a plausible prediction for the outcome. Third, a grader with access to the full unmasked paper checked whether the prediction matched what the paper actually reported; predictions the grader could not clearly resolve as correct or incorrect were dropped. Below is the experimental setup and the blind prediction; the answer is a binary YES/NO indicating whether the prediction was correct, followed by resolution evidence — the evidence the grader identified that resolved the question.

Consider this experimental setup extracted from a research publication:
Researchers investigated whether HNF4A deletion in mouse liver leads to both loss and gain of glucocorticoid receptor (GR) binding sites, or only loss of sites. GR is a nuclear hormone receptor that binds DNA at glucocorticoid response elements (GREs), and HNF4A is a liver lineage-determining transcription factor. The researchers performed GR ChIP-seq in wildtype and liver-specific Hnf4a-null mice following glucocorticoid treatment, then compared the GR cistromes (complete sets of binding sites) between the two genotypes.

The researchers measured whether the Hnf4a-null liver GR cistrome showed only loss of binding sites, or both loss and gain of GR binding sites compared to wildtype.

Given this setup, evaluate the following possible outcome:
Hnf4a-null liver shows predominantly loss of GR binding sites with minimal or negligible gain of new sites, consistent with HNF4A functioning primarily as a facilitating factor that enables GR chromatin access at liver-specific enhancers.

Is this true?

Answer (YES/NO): NO